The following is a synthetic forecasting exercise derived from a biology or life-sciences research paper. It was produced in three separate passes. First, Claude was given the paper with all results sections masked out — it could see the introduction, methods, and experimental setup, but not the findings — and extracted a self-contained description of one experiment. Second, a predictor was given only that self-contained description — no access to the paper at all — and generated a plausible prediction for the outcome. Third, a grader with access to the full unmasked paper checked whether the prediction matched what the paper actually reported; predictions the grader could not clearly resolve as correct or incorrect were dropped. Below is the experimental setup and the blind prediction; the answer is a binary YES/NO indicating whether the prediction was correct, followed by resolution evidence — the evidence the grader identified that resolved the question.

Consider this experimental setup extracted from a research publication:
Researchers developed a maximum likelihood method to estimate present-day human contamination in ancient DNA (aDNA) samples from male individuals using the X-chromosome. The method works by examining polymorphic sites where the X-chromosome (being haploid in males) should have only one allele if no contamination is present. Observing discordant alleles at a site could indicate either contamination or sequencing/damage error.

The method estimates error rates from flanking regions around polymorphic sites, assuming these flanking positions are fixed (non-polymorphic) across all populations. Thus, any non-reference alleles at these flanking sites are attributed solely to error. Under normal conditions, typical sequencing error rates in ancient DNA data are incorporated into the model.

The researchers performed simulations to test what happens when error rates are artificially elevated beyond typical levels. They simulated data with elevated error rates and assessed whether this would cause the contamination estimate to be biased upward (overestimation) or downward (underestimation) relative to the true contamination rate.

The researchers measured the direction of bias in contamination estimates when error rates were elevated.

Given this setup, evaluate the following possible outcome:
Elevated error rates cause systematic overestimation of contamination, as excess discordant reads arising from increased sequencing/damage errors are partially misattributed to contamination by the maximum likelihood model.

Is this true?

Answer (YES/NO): YES